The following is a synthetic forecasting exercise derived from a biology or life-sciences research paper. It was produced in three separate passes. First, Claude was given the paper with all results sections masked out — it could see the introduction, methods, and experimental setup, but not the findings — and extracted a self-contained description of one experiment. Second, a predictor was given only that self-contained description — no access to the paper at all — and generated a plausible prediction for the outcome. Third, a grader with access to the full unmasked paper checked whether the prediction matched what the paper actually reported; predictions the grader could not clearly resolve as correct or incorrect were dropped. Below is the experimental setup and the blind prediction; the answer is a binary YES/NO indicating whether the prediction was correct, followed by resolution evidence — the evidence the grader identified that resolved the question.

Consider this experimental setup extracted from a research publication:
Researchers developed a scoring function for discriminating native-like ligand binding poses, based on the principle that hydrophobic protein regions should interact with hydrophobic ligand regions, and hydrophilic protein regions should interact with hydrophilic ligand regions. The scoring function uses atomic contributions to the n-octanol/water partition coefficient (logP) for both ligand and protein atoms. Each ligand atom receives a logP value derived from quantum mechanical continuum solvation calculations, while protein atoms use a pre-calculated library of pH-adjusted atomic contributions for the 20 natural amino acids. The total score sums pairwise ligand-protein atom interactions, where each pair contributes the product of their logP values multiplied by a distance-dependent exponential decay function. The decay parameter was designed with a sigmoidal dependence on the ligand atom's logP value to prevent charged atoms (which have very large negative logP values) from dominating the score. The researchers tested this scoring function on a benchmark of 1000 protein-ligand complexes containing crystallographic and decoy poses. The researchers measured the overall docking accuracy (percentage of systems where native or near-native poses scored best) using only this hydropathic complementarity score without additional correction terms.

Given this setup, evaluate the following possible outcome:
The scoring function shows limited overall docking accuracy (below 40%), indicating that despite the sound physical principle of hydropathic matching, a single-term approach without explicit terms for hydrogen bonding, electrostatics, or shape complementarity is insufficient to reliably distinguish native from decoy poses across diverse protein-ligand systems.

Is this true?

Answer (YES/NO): NO